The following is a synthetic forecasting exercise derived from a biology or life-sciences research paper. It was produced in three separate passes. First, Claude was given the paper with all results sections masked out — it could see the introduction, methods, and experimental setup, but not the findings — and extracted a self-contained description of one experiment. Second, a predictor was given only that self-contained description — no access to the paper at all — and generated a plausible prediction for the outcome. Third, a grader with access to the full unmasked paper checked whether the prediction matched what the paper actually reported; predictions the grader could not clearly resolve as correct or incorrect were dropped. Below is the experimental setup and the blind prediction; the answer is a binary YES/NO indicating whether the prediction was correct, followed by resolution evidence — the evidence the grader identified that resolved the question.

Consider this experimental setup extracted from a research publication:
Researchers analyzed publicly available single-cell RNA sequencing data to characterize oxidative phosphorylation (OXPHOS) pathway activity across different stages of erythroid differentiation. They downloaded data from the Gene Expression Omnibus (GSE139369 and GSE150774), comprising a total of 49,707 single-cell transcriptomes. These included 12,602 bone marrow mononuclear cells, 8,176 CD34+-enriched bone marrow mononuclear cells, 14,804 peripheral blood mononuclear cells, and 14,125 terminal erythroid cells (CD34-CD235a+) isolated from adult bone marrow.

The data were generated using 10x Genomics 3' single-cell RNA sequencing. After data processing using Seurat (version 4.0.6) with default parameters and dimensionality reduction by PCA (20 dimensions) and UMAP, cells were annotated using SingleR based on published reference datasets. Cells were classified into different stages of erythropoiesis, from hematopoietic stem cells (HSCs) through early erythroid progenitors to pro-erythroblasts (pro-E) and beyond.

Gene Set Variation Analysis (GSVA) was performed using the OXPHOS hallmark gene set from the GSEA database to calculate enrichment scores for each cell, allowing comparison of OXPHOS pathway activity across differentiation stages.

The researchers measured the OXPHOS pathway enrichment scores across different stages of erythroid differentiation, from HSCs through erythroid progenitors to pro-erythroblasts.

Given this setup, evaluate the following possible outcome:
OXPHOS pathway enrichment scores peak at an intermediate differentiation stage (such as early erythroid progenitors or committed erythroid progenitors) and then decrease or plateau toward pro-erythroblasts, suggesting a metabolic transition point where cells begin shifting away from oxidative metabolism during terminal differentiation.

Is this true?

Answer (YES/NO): NO